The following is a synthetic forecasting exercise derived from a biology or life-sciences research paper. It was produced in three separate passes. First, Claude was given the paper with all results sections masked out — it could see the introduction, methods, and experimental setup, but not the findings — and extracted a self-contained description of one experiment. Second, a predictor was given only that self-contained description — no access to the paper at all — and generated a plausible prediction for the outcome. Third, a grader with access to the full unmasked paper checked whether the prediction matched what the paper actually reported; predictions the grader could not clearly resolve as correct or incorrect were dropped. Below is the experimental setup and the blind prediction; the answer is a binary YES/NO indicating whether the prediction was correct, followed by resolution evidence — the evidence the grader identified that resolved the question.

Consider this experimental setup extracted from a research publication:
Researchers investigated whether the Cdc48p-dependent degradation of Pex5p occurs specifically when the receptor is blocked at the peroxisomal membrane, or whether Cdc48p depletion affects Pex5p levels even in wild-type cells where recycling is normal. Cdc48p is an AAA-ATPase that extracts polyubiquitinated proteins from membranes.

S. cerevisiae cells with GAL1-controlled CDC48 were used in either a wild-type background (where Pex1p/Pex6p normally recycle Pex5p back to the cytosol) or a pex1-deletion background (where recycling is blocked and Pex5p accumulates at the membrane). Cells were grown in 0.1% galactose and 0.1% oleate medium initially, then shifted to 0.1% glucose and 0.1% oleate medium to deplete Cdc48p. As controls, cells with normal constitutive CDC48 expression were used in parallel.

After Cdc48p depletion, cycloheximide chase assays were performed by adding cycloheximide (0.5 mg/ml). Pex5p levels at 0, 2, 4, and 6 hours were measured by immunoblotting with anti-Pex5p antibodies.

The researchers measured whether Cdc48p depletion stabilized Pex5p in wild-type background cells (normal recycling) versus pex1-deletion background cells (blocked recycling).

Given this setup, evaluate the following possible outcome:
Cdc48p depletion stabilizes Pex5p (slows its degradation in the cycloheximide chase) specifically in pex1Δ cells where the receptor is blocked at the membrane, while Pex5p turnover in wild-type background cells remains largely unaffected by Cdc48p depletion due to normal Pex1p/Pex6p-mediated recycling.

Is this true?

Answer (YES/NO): YES